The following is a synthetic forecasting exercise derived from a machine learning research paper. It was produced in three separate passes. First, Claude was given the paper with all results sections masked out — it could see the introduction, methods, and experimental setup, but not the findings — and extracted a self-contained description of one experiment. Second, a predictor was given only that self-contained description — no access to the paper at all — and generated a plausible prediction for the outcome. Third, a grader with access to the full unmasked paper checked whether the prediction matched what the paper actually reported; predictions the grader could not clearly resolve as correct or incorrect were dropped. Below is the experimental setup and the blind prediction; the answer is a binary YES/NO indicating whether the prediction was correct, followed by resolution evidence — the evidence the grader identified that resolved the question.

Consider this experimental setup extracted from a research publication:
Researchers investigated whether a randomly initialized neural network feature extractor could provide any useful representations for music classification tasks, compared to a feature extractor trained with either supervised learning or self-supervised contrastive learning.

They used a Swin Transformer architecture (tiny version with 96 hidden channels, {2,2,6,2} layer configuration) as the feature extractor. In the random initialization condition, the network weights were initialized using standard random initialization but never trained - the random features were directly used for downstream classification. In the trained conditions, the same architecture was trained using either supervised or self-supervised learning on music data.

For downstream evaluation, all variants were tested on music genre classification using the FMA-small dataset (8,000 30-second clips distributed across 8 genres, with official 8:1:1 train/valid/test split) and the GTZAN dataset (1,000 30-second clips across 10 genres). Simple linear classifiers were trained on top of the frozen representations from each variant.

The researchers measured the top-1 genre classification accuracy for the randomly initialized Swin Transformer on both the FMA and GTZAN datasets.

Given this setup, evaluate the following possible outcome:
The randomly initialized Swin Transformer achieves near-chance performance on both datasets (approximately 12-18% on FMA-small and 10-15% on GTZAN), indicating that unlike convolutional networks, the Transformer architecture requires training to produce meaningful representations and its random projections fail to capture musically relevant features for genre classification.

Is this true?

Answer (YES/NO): NO